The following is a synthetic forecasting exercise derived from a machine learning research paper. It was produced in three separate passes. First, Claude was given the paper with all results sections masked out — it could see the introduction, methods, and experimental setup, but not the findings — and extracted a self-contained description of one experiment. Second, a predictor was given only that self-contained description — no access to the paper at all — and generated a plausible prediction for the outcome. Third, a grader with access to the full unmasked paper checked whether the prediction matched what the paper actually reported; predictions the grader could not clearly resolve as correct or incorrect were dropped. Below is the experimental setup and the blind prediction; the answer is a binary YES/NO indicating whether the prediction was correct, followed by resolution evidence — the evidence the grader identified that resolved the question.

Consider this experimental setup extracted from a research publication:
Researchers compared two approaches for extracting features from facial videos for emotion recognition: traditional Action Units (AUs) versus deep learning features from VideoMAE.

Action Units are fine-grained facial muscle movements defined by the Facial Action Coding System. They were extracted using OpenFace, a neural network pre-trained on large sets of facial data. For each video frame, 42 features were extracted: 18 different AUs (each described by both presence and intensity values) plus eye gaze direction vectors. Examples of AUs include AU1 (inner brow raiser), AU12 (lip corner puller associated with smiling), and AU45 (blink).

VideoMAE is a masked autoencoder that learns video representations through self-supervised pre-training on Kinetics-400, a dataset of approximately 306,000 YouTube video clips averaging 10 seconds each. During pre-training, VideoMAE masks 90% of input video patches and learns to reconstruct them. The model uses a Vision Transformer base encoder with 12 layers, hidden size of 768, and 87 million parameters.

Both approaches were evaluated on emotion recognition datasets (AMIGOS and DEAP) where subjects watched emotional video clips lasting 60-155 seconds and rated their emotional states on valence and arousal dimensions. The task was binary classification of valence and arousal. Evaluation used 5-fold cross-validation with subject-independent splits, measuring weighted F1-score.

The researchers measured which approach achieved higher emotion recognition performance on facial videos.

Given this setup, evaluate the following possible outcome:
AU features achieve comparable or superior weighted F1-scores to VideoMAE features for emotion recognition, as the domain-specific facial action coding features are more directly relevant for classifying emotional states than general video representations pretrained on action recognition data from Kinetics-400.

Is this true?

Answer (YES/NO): YES